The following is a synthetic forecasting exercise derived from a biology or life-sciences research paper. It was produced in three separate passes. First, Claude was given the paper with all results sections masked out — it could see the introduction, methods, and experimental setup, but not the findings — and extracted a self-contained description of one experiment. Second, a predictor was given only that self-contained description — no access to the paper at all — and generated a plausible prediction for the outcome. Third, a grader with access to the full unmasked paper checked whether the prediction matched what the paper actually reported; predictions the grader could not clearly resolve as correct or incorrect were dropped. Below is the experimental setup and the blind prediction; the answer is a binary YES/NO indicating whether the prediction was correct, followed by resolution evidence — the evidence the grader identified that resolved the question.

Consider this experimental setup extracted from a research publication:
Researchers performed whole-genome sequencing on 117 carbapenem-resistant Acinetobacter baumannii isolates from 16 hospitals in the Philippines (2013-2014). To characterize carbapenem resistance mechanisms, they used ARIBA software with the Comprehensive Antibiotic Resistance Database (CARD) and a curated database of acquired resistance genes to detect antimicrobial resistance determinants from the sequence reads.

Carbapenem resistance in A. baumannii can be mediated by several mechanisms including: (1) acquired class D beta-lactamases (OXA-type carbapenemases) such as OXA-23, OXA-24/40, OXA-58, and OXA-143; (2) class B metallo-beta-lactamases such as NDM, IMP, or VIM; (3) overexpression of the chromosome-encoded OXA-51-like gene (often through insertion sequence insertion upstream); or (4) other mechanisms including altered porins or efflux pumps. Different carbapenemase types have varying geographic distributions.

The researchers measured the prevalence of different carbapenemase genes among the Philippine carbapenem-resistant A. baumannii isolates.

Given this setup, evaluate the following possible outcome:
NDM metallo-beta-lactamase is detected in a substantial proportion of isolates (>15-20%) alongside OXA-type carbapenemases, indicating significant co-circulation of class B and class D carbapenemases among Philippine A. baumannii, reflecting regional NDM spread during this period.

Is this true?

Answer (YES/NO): NO